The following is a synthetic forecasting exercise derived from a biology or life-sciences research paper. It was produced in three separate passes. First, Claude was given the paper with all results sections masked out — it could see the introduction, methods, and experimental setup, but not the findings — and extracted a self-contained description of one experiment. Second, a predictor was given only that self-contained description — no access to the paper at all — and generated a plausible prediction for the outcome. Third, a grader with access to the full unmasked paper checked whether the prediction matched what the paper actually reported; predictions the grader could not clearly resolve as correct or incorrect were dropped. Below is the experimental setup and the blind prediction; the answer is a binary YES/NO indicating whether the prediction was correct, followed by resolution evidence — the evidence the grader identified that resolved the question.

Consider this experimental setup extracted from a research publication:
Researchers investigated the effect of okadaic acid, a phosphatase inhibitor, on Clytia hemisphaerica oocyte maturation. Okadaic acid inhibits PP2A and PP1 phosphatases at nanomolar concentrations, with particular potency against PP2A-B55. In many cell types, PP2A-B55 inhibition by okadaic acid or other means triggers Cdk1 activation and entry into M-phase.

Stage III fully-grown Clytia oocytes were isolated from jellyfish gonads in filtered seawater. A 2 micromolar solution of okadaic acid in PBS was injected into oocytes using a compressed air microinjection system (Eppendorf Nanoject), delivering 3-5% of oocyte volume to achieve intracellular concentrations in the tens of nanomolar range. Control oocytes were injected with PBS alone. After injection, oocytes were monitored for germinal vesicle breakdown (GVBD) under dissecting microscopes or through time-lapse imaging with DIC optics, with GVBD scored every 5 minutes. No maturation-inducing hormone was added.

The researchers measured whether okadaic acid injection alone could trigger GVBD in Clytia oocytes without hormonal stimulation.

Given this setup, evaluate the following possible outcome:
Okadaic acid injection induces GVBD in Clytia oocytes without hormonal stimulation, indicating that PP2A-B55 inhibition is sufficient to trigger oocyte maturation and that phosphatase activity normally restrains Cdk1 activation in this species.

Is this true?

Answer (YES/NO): NO